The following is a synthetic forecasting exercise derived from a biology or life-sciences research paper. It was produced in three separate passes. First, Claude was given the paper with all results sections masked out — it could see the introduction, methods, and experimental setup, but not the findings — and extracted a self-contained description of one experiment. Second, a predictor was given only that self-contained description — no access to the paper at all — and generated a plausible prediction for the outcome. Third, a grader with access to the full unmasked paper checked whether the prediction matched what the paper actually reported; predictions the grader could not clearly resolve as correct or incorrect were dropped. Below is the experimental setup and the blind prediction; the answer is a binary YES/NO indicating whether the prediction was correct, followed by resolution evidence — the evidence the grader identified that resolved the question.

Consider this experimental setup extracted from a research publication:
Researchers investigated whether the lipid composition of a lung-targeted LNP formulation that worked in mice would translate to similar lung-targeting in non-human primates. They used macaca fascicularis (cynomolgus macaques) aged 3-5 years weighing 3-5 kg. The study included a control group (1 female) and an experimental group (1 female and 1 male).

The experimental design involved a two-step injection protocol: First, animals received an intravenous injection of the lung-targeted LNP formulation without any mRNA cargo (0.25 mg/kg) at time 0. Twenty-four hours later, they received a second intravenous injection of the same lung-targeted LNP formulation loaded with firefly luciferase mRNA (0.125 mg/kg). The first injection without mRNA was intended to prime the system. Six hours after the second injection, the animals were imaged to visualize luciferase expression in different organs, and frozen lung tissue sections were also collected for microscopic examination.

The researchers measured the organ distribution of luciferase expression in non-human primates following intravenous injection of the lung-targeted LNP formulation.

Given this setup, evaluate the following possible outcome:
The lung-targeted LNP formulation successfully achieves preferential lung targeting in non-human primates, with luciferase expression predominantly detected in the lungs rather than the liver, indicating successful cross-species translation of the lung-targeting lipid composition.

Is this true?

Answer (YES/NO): YES